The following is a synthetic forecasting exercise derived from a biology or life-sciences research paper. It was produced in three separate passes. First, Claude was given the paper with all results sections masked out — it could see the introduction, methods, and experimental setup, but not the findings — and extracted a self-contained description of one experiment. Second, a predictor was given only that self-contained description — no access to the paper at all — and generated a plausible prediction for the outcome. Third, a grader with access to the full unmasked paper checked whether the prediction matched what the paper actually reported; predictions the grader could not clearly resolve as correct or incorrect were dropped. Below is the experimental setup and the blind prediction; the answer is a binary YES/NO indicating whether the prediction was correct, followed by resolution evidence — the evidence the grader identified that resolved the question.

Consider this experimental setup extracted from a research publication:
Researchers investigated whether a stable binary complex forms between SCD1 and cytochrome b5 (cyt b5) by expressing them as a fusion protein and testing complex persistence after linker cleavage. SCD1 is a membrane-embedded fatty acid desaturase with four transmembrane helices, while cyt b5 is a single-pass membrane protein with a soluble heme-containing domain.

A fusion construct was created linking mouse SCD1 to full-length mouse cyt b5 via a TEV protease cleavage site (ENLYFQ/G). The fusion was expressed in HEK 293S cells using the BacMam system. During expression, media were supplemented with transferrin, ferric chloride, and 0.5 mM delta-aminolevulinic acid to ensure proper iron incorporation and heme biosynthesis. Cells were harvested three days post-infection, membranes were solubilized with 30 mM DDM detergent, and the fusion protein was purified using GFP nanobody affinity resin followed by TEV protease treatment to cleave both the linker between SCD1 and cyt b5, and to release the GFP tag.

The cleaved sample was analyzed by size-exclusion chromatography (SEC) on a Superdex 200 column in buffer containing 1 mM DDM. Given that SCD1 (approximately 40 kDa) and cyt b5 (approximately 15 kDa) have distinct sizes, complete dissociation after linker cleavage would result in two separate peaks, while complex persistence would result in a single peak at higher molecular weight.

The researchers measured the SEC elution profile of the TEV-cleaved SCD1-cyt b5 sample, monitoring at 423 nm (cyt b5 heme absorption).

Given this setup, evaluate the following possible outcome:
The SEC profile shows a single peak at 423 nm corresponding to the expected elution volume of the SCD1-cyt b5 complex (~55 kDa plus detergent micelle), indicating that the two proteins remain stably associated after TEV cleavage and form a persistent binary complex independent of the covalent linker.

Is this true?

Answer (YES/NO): YES